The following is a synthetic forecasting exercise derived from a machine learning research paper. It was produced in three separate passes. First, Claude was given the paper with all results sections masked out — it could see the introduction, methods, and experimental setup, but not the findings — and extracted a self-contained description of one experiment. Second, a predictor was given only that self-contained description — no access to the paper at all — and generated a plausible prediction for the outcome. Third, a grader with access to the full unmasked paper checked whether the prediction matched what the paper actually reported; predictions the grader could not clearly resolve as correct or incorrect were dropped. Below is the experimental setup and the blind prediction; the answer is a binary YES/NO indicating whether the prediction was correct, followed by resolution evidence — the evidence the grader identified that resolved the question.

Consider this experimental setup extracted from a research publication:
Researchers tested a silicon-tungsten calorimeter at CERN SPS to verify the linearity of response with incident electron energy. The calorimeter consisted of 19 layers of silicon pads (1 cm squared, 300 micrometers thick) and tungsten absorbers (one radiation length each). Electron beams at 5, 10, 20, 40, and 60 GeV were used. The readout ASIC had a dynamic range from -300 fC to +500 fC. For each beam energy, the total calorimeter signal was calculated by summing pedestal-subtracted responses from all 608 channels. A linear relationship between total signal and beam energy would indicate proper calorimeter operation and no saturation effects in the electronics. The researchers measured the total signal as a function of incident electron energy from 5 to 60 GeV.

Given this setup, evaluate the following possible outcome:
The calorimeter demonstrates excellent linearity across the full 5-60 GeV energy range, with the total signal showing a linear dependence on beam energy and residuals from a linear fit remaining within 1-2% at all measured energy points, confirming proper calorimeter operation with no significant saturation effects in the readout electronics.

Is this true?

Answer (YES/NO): NO